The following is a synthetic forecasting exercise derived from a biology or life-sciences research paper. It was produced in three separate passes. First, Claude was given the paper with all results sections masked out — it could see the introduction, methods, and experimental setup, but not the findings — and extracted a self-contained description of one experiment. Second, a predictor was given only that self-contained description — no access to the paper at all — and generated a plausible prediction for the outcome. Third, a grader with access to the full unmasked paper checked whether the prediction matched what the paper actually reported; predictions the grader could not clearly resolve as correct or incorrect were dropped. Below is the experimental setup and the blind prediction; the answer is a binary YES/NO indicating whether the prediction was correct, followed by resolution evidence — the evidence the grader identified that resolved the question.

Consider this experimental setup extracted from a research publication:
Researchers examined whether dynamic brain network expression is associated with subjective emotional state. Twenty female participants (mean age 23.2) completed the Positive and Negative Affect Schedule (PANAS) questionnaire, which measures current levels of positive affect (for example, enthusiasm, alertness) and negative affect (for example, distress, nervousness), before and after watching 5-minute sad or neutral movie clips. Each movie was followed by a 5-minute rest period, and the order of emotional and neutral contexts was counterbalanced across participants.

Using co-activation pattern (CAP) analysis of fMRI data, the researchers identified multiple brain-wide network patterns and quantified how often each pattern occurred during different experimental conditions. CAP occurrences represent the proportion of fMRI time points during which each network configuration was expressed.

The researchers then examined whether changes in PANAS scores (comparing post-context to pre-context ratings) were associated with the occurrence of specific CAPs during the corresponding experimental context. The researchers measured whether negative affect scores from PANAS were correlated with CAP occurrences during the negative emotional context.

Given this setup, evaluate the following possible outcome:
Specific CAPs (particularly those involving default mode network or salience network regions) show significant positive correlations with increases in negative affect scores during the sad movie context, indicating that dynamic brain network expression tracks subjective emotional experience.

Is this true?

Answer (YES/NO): YES